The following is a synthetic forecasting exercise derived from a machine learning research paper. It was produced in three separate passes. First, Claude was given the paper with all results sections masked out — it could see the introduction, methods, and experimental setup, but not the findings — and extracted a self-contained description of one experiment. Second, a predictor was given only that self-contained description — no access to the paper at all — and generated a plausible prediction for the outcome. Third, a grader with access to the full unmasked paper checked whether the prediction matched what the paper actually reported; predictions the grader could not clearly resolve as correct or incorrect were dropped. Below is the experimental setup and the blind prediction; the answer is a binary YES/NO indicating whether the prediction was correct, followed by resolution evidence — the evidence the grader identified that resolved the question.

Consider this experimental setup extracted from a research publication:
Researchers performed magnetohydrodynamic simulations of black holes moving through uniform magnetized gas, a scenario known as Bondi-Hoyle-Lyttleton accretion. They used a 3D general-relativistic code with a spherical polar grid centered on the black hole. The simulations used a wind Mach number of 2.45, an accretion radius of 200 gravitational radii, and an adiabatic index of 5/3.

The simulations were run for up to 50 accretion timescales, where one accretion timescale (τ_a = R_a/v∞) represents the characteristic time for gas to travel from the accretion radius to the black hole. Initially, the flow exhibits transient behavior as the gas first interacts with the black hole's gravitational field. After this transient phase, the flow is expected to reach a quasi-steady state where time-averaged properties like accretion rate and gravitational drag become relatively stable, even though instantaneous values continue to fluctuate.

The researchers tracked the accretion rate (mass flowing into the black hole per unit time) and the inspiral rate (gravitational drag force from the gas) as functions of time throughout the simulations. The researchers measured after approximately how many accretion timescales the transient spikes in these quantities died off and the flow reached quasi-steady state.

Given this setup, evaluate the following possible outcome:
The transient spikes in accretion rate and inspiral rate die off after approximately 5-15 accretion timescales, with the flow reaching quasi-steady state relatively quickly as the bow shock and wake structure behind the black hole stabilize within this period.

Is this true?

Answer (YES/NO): NO